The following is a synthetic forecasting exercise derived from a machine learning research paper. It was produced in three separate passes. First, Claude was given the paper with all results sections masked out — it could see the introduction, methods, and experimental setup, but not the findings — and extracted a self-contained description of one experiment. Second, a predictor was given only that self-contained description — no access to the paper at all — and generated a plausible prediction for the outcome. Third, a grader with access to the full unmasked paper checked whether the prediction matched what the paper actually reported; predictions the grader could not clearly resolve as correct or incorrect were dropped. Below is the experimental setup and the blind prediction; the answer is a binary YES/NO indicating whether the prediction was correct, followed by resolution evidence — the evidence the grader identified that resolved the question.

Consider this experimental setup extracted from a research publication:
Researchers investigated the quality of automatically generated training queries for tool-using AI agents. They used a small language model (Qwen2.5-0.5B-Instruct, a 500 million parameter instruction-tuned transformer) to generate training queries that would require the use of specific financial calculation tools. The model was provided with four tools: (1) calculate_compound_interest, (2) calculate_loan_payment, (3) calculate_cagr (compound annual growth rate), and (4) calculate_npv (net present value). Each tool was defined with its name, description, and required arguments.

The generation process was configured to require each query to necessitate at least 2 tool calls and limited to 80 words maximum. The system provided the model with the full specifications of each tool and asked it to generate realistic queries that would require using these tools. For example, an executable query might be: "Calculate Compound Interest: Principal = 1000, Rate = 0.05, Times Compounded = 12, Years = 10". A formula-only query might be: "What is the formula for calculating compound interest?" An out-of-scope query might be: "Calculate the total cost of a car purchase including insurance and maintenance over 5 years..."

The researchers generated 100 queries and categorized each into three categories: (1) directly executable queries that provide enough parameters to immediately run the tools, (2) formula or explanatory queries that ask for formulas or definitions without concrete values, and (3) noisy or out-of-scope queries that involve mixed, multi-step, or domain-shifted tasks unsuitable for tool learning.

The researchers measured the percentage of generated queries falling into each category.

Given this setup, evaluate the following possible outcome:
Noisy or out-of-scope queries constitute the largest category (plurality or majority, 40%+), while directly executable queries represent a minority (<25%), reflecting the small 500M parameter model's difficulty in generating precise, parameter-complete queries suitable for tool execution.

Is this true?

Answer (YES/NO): NO